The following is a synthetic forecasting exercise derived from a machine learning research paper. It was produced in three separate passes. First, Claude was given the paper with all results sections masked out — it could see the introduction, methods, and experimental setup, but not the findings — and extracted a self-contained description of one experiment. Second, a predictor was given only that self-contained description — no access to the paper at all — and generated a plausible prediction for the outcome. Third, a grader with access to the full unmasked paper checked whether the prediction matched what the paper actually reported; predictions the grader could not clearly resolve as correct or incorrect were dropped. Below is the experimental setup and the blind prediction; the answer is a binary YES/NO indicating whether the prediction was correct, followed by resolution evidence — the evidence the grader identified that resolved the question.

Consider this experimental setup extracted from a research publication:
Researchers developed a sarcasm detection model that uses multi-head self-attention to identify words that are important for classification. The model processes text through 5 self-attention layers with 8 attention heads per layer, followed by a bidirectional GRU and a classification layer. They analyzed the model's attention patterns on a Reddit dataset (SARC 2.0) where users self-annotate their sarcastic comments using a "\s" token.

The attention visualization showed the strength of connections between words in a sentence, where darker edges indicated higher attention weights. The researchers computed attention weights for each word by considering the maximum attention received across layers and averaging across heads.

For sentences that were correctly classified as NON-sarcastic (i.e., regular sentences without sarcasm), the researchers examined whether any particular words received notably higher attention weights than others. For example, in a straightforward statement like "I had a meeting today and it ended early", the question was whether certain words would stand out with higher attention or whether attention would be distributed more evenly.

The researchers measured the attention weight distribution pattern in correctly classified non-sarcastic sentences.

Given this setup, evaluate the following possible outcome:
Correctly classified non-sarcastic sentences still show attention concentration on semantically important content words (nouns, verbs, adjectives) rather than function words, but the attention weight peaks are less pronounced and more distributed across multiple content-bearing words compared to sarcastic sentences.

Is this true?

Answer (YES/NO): NO